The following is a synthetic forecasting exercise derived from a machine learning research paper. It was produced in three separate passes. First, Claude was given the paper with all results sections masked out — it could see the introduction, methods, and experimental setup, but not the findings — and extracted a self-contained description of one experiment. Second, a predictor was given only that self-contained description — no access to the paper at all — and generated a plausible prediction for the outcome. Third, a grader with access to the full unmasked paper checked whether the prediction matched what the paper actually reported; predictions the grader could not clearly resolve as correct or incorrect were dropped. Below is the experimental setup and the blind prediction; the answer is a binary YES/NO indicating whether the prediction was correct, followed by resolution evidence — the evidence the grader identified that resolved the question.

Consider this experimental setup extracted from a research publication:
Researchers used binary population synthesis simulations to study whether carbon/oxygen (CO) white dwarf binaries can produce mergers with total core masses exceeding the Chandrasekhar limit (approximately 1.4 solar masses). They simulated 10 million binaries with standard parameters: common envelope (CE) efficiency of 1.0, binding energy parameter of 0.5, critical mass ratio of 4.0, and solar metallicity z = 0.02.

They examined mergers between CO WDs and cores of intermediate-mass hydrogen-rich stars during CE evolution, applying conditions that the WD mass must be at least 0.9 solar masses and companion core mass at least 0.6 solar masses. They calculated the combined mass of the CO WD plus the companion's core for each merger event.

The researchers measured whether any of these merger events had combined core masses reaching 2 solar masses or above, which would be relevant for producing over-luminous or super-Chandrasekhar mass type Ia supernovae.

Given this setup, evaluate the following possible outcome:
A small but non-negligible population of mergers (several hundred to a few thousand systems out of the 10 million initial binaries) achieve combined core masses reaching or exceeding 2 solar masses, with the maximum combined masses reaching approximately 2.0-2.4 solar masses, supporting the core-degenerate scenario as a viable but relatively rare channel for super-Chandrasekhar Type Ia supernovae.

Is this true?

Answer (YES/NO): NO